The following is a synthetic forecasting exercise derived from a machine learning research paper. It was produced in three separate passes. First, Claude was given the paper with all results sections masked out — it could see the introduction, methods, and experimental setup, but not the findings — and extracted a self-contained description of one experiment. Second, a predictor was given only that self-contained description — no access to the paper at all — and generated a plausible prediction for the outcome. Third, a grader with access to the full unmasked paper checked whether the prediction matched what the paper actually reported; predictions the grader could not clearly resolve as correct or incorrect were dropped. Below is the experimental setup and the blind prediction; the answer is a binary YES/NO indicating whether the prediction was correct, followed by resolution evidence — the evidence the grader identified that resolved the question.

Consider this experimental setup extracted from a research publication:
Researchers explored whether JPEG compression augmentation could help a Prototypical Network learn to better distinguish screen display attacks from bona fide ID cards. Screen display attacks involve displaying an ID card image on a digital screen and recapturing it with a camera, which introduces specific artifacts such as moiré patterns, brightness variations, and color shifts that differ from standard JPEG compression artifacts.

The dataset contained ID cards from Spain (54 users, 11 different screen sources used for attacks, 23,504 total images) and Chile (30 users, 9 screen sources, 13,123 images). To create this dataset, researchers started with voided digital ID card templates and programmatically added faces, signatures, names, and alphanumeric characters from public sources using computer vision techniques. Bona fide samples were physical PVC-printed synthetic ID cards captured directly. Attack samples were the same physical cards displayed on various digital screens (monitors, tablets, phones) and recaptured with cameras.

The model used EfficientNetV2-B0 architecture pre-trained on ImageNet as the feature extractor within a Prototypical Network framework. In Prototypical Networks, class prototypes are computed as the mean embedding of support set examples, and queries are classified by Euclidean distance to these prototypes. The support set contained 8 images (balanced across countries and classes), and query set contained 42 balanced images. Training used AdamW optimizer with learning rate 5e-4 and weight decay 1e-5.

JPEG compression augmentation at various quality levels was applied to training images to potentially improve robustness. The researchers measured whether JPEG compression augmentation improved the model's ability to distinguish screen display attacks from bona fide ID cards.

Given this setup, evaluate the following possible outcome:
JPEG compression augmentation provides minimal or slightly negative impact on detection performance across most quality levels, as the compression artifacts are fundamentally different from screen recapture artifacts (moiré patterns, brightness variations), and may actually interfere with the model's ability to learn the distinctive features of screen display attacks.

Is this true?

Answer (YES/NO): YES